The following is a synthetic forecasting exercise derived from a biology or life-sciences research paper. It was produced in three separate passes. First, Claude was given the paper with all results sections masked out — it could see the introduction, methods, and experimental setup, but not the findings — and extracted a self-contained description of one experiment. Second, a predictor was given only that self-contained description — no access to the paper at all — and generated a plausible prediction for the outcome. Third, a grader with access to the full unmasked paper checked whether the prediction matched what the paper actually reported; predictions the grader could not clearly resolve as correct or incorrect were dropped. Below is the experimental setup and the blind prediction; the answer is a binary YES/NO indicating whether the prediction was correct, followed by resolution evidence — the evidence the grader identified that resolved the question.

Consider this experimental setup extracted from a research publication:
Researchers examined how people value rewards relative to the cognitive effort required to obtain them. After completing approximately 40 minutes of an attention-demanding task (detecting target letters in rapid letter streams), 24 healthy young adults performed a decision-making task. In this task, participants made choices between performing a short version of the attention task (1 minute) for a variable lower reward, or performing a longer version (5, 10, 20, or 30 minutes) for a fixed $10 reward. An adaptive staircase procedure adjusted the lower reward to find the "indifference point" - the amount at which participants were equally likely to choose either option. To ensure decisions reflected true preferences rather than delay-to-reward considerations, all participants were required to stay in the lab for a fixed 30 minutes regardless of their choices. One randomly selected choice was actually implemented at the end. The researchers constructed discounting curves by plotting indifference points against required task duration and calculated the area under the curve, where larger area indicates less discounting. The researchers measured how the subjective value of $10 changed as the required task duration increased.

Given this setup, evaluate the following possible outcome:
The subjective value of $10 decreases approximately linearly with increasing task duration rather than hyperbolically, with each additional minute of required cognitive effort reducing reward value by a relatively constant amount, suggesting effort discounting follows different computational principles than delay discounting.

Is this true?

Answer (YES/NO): NO